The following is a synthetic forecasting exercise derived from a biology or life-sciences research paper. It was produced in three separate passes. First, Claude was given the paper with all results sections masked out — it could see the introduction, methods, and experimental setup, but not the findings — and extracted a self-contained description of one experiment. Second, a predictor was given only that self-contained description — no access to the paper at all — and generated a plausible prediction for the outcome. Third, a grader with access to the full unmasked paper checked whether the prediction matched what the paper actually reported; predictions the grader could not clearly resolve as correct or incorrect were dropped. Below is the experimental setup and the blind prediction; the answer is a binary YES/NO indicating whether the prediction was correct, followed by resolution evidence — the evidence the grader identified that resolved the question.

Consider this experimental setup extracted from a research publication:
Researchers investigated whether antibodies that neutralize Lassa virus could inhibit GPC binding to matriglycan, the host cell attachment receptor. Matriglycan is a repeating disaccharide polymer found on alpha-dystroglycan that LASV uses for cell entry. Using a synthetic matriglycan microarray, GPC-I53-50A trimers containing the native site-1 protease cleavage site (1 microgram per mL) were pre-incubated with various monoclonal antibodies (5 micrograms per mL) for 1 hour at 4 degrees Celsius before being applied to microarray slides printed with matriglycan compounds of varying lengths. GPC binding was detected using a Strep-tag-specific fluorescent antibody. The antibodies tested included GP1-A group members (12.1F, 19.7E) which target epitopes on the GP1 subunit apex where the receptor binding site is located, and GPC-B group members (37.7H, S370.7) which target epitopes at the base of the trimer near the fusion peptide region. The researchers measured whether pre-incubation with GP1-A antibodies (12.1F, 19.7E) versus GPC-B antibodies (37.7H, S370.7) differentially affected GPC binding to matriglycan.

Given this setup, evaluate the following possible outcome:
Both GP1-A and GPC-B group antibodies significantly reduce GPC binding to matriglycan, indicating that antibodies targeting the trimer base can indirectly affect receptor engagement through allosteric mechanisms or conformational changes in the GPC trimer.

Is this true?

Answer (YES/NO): NO